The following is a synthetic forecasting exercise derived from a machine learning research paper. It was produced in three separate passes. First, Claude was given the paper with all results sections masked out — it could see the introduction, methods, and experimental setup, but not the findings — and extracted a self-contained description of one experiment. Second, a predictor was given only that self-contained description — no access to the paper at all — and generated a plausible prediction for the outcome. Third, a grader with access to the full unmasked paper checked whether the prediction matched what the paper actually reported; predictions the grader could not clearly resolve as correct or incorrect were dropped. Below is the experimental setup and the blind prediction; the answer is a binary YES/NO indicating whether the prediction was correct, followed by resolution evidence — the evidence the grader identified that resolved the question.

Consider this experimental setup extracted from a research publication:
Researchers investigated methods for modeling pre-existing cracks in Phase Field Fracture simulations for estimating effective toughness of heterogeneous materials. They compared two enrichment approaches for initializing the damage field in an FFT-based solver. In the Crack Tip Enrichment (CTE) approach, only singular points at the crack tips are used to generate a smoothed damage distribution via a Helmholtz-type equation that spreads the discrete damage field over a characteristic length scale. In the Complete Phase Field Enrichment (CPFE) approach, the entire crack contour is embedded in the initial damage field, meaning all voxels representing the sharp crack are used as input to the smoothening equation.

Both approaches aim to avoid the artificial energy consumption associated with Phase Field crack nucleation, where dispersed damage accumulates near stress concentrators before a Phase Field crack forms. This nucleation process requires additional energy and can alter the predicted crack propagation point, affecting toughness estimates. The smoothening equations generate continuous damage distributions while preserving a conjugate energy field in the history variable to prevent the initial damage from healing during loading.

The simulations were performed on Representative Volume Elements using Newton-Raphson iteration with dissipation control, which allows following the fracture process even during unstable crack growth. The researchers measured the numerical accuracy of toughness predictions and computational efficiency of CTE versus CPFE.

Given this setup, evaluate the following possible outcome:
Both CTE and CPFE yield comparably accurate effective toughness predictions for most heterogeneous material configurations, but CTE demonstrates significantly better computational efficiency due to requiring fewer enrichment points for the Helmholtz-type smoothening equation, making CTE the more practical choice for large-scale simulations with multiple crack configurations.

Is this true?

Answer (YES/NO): NO